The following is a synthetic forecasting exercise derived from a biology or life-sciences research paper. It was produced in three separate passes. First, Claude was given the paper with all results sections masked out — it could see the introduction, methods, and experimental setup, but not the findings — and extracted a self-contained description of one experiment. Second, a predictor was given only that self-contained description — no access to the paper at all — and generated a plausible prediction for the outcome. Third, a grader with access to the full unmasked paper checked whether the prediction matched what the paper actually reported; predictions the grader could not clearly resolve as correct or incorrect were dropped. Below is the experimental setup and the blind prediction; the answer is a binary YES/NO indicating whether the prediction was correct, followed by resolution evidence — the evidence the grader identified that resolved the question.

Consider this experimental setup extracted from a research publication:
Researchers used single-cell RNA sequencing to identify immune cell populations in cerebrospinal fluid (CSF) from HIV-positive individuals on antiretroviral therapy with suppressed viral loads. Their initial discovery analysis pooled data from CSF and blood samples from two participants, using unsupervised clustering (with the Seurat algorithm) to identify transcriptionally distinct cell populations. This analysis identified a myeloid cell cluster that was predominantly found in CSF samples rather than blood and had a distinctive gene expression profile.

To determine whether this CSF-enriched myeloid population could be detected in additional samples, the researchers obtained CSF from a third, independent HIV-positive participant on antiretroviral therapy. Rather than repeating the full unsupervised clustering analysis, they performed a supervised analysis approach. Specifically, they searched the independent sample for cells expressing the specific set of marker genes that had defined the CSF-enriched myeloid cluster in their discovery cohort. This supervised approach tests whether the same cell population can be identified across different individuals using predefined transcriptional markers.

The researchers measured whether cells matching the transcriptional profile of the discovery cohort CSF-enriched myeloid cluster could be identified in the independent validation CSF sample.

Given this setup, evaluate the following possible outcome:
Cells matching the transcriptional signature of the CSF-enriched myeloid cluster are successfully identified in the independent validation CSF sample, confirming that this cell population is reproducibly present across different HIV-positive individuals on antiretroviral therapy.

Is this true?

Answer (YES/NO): YES